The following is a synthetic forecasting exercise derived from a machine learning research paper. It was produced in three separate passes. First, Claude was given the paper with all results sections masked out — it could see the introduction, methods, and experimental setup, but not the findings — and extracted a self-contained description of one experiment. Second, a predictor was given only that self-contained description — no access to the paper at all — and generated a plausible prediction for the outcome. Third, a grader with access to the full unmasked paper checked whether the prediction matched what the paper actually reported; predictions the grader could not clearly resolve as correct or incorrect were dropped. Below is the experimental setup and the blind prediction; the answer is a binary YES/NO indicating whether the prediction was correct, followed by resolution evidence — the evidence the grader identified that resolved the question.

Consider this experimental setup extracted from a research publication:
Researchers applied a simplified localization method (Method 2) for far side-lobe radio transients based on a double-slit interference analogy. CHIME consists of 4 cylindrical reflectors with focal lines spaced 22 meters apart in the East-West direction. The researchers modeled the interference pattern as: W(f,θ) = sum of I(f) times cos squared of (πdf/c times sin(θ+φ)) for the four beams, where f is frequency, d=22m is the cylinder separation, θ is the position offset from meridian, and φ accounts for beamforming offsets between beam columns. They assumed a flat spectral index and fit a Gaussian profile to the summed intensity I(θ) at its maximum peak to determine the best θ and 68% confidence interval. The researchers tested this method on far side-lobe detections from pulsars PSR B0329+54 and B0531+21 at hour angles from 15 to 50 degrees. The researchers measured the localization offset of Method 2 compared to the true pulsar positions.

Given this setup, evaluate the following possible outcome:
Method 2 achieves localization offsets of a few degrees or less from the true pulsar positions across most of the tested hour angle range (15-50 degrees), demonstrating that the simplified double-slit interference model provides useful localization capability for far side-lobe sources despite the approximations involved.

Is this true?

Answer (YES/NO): YES